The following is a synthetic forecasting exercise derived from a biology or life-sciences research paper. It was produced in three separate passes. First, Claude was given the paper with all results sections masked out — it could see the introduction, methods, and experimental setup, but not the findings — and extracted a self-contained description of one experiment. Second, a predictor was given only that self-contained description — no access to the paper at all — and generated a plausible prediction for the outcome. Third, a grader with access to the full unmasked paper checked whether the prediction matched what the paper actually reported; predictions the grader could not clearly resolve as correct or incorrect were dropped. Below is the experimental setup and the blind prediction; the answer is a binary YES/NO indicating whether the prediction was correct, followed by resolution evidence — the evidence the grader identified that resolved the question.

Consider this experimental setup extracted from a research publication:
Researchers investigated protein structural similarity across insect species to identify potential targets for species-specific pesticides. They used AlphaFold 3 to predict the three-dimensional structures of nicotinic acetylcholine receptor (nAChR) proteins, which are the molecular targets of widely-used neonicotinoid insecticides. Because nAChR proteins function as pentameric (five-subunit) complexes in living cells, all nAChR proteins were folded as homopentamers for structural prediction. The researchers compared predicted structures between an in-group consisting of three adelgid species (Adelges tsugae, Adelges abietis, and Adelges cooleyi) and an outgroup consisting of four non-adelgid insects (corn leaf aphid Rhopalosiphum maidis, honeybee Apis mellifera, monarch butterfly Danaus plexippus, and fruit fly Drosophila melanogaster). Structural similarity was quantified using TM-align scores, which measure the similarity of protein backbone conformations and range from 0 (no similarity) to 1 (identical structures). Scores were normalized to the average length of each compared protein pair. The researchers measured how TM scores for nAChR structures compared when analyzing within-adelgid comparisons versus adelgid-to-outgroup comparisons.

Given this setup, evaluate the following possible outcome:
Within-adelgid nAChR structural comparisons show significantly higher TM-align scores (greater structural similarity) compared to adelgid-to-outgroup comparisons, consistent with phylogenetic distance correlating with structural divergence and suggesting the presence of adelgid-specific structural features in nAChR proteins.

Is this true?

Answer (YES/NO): NO